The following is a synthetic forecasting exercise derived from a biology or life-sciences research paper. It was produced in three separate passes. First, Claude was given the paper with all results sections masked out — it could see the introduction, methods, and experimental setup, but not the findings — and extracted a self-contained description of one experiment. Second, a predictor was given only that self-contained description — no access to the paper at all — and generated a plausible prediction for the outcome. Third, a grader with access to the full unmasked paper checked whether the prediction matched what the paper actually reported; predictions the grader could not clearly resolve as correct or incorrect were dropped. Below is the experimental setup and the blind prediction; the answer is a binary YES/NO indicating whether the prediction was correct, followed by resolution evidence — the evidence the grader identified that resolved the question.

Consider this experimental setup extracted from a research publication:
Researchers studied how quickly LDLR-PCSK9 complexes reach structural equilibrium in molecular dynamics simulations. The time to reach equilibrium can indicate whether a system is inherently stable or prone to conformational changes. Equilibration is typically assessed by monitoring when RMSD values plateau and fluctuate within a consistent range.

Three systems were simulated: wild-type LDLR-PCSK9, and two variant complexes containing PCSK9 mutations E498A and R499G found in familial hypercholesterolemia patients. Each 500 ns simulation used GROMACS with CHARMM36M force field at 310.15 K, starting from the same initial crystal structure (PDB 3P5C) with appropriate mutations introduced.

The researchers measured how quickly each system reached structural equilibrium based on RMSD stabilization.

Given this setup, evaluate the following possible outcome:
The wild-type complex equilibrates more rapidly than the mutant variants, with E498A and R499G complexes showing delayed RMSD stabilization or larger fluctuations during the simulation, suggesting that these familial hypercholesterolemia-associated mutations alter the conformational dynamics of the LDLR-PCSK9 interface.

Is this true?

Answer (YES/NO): YES